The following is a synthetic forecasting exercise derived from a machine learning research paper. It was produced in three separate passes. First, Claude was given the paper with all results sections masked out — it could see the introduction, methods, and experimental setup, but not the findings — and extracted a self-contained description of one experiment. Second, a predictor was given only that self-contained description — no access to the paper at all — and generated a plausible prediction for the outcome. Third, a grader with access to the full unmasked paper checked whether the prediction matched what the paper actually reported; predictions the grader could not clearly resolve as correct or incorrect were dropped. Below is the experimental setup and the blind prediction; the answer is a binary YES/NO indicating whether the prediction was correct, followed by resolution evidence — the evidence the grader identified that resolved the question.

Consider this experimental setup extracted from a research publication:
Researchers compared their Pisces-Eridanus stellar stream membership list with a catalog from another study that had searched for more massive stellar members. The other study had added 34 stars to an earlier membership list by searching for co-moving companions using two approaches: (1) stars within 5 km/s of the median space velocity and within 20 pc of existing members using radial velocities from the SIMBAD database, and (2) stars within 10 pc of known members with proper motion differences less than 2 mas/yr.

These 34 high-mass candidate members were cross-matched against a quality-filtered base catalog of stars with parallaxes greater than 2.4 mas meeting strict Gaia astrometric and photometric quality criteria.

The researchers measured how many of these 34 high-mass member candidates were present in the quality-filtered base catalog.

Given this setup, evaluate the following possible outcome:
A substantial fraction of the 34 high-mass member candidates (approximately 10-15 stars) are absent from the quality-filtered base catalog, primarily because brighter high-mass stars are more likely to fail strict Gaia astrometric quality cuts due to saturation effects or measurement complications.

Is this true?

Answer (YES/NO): NO